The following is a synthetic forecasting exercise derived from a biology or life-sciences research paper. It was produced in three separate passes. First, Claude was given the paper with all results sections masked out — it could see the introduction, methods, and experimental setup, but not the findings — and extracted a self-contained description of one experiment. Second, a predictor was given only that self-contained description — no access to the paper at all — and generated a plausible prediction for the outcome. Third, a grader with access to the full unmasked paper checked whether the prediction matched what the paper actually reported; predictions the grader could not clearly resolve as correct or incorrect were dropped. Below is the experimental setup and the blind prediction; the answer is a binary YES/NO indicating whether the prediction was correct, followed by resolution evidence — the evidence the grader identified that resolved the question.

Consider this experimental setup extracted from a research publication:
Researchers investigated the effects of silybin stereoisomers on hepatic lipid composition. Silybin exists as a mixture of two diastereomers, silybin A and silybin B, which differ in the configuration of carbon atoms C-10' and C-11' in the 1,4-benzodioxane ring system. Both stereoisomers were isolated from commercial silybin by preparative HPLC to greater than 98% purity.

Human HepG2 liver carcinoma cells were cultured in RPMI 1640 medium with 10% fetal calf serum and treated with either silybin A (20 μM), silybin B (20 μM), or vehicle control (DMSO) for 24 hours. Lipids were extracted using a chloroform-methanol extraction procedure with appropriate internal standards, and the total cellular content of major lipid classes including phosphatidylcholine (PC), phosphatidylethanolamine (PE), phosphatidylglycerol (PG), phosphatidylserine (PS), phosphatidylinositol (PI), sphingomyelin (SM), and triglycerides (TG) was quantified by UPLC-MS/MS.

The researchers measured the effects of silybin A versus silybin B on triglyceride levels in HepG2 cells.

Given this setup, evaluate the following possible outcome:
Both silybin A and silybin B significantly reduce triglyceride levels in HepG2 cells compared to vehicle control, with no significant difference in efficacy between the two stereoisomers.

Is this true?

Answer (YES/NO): NO